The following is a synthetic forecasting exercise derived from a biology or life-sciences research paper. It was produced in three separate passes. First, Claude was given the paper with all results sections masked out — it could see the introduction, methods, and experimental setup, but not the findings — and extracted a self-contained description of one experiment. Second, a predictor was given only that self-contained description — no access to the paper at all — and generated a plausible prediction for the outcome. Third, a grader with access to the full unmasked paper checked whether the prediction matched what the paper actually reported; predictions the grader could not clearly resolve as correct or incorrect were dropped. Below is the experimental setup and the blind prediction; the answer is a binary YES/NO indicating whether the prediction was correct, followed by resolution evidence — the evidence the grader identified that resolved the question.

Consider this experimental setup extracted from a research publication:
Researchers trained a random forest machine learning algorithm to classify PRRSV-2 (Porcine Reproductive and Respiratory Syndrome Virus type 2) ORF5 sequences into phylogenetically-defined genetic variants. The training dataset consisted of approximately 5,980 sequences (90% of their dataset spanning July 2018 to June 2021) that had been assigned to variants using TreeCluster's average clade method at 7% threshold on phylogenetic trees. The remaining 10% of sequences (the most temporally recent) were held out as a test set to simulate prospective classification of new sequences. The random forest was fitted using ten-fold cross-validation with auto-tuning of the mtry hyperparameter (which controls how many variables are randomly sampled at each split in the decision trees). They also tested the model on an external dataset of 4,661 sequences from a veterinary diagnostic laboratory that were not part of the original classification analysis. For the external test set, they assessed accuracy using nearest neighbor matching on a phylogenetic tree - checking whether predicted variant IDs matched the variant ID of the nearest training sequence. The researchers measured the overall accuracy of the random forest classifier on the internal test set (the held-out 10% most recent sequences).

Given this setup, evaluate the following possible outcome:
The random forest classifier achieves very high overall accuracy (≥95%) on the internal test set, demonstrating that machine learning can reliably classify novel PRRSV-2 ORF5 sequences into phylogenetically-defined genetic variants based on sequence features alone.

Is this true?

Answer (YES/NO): YES